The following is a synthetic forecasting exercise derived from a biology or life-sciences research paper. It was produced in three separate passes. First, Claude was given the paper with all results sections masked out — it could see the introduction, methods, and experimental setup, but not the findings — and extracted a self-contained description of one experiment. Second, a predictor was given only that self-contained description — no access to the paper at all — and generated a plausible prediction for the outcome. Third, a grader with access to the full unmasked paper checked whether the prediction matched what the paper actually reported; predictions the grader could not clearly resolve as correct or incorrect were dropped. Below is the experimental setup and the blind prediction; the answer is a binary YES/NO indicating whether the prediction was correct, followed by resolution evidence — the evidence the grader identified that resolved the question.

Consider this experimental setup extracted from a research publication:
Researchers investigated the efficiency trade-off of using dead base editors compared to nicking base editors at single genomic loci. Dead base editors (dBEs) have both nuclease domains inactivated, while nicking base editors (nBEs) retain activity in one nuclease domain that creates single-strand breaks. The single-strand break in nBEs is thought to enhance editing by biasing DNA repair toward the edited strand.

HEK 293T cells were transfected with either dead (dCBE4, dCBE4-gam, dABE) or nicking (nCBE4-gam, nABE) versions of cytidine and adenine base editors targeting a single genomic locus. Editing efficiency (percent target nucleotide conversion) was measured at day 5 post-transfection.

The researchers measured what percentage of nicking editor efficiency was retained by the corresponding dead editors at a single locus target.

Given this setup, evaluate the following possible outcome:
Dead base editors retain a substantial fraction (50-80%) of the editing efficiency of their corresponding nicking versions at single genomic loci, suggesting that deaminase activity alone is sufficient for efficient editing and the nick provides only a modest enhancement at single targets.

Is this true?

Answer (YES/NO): NO